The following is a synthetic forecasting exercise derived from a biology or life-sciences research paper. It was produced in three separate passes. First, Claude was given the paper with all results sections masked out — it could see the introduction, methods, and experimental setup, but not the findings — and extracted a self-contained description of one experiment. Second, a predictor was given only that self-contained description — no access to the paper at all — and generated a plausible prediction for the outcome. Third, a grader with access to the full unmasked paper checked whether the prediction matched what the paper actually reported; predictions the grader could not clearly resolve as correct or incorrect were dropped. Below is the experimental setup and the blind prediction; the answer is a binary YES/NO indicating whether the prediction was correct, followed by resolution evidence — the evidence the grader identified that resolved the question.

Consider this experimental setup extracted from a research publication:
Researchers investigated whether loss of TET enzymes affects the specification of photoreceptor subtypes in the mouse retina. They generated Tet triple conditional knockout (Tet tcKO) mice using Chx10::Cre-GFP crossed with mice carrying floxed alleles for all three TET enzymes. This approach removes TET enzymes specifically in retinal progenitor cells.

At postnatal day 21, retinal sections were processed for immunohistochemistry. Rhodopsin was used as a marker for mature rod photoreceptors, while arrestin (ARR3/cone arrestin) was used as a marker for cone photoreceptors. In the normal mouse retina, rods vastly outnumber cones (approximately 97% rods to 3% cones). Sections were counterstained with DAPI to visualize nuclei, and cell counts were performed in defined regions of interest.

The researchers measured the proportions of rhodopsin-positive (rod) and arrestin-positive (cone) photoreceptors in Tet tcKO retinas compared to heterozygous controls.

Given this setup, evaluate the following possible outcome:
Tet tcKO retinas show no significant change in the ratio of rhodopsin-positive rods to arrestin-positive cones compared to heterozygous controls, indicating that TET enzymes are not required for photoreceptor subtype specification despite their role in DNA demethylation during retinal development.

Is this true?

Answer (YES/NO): NO